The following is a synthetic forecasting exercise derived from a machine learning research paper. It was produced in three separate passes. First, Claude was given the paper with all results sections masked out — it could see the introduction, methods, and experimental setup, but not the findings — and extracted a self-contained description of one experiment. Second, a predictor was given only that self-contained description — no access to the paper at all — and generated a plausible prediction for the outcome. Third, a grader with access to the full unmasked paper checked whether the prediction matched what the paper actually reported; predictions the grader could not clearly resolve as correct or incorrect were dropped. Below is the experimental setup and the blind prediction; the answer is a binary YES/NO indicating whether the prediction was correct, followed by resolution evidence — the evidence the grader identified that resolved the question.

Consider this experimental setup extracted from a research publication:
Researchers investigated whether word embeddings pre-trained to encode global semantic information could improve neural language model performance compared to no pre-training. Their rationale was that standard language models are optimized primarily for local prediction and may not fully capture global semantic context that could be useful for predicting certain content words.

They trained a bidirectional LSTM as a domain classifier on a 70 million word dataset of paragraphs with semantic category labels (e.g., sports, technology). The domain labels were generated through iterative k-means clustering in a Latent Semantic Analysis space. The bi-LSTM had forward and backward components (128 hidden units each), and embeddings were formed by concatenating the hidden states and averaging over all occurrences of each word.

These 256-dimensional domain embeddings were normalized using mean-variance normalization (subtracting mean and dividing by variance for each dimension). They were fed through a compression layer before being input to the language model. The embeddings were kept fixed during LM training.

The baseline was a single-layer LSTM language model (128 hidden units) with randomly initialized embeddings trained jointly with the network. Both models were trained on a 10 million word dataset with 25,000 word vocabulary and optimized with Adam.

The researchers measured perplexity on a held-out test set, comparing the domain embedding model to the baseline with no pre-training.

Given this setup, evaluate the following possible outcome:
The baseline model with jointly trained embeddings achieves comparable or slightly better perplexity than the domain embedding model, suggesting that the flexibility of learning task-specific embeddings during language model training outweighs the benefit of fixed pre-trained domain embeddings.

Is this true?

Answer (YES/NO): NO